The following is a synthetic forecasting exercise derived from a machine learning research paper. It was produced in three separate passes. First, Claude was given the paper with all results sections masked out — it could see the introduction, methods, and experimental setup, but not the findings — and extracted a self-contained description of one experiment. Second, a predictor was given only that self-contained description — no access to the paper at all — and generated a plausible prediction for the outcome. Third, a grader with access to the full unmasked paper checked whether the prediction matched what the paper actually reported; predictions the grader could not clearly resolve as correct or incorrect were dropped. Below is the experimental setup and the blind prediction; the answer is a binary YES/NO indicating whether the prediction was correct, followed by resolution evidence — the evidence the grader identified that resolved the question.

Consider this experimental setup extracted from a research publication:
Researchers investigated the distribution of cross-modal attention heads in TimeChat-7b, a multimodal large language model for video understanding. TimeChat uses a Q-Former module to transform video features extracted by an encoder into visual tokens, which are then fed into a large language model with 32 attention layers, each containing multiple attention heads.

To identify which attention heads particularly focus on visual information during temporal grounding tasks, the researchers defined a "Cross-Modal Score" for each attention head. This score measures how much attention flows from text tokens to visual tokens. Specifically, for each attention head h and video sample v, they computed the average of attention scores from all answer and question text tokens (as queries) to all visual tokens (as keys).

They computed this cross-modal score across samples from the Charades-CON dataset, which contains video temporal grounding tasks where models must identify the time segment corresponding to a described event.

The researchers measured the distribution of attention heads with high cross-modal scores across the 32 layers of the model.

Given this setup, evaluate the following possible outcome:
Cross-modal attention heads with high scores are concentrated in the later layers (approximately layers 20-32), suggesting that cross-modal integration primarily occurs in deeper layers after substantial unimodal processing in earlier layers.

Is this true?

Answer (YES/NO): NO